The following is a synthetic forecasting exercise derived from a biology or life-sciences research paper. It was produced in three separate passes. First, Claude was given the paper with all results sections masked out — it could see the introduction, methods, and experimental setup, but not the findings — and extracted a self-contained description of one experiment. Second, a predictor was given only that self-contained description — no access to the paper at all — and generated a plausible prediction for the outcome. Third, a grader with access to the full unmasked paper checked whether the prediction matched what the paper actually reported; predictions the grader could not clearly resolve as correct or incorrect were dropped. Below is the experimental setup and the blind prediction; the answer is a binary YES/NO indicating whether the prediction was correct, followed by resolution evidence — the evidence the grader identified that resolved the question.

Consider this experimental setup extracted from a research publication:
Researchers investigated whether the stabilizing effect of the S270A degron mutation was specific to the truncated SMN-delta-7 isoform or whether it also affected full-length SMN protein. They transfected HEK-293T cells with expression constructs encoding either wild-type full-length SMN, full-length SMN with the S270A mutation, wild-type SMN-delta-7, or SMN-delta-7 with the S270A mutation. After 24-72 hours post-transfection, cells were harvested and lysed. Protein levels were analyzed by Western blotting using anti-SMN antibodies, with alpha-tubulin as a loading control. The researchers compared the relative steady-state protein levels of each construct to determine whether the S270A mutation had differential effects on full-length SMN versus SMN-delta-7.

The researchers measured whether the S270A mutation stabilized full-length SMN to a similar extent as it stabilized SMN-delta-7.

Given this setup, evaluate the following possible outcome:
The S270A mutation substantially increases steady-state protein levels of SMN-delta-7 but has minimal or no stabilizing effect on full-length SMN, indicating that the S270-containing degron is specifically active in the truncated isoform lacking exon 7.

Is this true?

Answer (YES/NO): NO